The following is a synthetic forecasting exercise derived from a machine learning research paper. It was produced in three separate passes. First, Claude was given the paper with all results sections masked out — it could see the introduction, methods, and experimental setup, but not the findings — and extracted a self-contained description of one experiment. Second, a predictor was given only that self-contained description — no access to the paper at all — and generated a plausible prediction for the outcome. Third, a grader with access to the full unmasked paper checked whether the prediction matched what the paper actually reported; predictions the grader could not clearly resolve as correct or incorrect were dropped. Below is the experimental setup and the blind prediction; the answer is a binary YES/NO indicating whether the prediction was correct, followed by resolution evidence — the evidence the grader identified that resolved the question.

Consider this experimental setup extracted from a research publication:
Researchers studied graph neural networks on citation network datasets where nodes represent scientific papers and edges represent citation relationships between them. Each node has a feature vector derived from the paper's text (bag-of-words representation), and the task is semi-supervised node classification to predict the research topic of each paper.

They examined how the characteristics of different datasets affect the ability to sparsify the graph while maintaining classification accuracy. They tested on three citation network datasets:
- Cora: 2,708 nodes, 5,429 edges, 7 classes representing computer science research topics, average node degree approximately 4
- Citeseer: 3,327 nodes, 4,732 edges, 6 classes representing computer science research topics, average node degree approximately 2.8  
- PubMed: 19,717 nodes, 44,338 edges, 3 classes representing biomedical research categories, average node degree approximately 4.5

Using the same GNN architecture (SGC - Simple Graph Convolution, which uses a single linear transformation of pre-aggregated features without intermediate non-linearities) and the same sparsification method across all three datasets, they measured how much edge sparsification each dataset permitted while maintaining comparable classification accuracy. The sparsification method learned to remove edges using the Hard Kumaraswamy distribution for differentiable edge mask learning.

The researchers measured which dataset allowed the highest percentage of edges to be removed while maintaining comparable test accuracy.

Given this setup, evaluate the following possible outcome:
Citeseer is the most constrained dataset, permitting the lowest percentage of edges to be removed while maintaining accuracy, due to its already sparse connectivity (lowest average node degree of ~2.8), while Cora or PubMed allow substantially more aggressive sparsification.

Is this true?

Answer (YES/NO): NO